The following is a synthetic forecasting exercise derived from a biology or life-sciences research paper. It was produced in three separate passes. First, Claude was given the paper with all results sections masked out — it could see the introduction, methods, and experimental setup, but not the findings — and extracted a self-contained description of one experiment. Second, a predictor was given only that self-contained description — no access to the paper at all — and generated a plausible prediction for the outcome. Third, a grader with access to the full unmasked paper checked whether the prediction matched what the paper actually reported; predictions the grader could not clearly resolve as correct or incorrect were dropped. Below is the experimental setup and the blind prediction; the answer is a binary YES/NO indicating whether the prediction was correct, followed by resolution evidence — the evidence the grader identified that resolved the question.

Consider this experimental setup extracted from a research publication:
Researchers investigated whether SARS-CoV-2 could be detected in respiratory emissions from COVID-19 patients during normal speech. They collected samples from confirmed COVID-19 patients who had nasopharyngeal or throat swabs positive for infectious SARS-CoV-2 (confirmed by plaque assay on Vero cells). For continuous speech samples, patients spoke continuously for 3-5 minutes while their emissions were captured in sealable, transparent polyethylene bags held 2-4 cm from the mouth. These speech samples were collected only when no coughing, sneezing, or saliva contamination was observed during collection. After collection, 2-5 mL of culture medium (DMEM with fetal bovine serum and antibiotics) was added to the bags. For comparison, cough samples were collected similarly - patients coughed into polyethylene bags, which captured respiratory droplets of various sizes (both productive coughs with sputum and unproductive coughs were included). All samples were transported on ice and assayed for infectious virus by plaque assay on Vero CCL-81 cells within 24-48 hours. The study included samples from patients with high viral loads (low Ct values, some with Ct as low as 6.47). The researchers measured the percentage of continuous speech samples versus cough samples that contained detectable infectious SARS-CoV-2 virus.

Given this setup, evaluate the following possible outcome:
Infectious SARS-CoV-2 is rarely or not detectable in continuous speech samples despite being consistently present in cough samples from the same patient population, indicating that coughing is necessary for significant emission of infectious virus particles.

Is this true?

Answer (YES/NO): NO